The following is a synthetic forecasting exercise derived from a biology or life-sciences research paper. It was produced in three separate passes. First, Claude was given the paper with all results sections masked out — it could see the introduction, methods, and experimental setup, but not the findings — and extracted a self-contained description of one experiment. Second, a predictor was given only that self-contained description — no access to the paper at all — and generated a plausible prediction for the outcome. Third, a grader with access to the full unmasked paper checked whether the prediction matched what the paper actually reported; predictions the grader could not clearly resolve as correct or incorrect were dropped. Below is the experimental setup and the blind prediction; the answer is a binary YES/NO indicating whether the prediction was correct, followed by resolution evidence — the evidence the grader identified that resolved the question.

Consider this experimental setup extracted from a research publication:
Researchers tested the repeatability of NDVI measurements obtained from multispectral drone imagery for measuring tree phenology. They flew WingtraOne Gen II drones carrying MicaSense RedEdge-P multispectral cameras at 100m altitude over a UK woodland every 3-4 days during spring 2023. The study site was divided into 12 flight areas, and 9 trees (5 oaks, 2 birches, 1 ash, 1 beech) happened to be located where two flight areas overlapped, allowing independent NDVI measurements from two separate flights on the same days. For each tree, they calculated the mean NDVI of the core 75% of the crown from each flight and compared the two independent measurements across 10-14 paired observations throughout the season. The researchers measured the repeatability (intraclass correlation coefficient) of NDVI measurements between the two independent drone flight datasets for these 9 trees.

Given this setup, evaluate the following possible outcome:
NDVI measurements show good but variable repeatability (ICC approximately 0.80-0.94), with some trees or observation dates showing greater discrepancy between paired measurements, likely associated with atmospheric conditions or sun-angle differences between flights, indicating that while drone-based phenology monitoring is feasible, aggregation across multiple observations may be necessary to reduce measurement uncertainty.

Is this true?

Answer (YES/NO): NO